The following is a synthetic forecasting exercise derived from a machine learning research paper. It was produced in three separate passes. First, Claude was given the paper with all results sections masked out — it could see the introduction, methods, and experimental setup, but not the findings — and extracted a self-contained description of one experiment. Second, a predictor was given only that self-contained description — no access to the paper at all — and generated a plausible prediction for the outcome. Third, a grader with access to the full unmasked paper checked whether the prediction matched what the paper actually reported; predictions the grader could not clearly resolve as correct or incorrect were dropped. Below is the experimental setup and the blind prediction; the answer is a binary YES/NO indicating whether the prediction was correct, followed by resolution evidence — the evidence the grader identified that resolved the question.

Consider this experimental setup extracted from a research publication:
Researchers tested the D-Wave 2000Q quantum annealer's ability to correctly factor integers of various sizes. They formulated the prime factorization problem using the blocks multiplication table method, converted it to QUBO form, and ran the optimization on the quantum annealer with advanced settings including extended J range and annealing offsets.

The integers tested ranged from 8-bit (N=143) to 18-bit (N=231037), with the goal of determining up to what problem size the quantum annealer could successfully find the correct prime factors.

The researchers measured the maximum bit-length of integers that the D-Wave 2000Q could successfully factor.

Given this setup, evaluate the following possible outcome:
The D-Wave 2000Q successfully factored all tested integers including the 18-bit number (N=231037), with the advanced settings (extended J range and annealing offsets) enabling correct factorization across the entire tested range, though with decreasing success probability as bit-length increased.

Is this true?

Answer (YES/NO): NO